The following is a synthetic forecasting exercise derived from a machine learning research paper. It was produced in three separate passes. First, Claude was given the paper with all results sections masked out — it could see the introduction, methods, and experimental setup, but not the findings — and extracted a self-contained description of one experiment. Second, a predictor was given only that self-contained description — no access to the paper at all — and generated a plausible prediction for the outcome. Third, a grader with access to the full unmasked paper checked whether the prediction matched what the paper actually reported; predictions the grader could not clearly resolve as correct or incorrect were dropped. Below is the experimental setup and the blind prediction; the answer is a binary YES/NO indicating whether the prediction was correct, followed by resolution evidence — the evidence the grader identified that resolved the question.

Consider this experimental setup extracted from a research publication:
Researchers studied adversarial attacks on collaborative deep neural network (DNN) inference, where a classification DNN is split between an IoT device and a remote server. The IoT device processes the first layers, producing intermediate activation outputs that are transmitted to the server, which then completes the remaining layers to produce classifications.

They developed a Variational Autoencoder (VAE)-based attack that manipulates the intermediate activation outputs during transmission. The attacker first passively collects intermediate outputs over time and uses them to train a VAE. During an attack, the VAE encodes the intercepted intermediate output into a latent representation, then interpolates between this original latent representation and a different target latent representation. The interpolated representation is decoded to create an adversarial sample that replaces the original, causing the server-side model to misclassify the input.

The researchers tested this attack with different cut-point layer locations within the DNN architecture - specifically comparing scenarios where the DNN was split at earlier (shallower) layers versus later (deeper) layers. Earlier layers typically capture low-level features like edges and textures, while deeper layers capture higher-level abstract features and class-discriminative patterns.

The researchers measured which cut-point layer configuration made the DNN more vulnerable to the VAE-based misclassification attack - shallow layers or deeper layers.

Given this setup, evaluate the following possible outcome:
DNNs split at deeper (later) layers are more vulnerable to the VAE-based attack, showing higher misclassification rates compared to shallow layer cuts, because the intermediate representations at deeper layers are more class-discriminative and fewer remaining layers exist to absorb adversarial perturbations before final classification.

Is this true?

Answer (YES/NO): YES